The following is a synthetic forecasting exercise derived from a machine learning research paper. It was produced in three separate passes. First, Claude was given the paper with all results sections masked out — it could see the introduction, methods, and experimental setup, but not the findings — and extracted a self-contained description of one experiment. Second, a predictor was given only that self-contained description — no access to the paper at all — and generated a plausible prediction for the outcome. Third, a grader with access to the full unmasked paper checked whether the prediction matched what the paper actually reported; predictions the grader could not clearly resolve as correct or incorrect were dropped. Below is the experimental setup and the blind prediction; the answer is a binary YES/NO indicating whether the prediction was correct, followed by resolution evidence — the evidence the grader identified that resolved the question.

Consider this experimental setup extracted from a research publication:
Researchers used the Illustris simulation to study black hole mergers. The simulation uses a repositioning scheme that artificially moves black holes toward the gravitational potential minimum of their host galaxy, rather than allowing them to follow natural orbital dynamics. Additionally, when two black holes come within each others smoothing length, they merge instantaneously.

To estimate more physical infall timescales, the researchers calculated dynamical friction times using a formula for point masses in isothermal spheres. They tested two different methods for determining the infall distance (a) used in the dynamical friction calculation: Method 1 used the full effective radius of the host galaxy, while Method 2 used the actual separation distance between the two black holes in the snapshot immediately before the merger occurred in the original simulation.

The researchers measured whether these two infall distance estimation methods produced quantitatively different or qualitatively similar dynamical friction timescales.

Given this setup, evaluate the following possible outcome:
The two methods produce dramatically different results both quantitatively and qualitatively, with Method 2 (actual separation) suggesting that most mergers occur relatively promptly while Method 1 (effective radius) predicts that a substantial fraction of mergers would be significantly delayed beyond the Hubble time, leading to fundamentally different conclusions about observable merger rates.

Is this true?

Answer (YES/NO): NO